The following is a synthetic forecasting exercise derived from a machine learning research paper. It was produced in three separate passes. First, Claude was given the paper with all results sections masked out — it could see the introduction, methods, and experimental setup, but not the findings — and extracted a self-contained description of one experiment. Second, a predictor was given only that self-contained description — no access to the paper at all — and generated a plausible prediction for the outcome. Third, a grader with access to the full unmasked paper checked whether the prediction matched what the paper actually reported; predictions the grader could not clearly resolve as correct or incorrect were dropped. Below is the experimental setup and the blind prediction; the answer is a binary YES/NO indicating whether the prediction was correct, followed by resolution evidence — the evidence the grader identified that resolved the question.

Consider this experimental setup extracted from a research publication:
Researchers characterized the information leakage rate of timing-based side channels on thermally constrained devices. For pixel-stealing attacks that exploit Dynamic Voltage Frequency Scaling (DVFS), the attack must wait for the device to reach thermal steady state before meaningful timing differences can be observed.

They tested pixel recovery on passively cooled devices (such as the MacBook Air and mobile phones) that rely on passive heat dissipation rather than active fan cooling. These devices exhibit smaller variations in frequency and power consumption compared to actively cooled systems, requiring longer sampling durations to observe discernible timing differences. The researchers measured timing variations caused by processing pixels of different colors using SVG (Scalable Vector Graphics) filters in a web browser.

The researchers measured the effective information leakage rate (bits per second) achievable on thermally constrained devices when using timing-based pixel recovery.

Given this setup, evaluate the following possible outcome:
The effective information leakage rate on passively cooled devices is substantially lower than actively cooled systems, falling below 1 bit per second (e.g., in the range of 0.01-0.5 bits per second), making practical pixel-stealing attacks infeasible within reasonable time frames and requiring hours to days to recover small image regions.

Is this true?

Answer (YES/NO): NO